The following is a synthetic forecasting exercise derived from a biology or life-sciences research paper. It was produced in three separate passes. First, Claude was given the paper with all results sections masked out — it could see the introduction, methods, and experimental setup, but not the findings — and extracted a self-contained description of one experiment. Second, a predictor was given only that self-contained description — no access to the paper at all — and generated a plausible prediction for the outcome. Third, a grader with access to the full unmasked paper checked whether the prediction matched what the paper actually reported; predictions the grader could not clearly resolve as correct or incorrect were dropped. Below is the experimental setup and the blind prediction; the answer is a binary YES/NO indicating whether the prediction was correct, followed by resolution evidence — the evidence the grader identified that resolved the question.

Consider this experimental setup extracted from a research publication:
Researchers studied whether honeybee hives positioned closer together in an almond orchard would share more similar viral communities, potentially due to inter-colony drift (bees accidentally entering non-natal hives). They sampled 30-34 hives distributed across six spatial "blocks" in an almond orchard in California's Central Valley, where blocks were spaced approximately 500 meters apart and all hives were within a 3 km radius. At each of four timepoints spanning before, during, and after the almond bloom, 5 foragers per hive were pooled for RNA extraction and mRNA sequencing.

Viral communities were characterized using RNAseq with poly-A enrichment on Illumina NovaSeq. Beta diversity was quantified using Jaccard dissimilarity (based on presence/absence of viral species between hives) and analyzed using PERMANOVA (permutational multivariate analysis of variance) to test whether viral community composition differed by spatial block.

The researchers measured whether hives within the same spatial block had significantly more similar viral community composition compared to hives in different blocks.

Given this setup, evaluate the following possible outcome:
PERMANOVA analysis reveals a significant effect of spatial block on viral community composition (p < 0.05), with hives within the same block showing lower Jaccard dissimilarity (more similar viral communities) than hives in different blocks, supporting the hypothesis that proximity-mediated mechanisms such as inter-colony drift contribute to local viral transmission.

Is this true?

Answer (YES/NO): YES